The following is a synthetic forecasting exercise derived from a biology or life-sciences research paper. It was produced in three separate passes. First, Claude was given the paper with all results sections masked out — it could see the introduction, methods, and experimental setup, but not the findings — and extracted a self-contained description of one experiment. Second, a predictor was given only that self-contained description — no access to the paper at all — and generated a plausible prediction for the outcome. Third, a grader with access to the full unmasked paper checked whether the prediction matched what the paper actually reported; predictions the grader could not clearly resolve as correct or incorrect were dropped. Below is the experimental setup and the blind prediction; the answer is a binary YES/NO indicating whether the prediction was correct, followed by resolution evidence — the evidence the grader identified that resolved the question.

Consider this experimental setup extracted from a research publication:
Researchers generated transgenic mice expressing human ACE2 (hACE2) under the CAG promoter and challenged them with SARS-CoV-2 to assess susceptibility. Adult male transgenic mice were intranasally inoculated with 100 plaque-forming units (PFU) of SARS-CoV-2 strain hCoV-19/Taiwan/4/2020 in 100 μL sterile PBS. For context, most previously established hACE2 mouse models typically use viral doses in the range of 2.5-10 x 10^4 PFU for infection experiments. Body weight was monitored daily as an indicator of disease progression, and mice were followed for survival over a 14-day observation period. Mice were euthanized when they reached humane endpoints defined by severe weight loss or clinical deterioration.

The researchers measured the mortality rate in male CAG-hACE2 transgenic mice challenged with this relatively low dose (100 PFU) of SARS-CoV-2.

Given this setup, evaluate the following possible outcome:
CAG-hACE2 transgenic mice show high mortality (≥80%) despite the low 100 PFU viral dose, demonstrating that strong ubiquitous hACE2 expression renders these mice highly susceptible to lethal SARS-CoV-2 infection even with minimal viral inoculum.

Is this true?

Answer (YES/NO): YES